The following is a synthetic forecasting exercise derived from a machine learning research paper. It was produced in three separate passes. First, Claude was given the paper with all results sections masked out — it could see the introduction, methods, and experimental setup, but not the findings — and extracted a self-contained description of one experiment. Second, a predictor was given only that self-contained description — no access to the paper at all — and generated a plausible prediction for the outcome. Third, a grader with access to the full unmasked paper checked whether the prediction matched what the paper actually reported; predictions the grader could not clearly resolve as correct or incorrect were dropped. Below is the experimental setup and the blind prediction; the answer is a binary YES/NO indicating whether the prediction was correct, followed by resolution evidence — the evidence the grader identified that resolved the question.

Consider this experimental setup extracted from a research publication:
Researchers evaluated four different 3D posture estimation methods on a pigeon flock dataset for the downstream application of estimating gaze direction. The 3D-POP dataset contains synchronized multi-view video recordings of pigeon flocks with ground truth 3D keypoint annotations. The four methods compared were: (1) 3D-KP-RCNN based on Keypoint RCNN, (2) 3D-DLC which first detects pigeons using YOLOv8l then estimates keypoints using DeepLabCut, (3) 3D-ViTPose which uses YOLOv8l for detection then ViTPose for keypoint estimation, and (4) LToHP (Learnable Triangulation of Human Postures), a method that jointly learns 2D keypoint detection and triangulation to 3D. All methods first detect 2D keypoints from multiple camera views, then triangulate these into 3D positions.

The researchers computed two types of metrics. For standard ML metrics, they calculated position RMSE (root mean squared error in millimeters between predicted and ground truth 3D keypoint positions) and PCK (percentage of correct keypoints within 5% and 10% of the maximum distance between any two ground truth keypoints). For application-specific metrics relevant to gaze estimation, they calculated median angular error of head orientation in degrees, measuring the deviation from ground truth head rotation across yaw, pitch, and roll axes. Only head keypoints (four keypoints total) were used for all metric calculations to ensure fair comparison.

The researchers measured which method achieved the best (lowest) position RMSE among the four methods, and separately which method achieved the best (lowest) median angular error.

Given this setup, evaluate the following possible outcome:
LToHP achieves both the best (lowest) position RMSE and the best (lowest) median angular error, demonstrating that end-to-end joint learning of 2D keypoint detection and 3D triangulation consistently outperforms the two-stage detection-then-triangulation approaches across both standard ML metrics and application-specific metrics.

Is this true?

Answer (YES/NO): NO